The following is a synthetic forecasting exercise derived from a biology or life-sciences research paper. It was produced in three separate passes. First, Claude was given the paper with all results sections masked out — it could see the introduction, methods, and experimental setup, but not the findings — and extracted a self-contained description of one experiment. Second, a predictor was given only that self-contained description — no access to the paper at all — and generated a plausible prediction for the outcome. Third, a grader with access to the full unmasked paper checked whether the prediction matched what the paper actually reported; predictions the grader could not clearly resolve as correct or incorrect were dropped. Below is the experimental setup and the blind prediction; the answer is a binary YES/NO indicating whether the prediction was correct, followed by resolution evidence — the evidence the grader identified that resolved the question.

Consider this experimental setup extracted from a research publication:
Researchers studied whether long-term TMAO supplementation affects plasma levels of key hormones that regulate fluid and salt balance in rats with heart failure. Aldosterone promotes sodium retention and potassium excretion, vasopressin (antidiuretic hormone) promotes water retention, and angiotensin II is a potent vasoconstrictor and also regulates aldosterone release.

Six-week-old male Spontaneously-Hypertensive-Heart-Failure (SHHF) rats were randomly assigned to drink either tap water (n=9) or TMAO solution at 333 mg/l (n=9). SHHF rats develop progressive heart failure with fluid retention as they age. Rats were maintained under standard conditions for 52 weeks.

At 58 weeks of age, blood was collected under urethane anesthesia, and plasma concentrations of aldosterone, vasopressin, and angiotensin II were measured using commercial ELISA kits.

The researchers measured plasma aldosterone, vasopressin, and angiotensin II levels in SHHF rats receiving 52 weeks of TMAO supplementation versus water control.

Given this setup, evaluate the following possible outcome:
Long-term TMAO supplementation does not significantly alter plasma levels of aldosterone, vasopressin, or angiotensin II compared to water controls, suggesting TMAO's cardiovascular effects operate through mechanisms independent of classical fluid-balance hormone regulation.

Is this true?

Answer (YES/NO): NO